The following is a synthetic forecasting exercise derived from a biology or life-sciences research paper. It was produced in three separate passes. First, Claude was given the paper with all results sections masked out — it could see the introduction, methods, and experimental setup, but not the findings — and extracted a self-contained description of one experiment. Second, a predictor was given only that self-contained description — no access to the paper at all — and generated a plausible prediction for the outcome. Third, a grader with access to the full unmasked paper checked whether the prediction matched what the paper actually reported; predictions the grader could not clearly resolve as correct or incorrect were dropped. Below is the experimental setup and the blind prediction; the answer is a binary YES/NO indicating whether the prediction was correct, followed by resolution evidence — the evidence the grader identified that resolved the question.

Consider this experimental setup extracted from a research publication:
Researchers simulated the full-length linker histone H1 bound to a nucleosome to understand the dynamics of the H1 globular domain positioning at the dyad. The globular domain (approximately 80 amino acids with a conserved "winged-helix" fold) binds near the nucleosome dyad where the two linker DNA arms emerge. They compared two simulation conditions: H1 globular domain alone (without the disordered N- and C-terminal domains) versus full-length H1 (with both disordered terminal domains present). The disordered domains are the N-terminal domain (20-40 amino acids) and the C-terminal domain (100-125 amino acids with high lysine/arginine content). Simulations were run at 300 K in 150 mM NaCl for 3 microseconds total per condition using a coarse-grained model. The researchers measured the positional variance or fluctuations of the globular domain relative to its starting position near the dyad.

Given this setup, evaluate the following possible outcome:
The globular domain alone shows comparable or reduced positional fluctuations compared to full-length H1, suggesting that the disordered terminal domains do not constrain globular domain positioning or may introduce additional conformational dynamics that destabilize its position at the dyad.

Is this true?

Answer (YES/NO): NO